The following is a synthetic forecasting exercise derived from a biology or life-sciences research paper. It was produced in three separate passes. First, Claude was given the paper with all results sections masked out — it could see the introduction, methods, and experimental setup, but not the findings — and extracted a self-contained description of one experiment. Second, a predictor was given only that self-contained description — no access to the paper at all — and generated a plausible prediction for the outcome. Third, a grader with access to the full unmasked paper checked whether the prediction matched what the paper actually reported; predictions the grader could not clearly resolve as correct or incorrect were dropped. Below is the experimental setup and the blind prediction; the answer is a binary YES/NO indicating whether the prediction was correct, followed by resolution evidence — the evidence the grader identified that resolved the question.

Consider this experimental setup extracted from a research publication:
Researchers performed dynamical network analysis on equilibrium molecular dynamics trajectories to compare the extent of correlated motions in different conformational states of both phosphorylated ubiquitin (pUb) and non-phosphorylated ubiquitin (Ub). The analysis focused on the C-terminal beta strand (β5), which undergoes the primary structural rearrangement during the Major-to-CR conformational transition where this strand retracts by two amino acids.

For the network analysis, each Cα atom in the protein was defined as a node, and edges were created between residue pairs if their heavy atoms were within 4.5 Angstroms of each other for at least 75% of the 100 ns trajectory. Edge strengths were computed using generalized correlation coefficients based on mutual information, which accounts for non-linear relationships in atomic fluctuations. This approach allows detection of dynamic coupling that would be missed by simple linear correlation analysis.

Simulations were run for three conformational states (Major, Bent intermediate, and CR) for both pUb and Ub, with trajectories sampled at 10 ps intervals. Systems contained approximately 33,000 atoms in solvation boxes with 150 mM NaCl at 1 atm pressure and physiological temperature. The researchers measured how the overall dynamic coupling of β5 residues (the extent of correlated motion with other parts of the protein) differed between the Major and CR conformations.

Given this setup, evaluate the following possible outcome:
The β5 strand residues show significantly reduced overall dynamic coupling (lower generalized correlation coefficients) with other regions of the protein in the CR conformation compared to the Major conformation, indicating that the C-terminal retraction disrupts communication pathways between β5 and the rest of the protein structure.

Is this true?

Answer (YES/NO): NO